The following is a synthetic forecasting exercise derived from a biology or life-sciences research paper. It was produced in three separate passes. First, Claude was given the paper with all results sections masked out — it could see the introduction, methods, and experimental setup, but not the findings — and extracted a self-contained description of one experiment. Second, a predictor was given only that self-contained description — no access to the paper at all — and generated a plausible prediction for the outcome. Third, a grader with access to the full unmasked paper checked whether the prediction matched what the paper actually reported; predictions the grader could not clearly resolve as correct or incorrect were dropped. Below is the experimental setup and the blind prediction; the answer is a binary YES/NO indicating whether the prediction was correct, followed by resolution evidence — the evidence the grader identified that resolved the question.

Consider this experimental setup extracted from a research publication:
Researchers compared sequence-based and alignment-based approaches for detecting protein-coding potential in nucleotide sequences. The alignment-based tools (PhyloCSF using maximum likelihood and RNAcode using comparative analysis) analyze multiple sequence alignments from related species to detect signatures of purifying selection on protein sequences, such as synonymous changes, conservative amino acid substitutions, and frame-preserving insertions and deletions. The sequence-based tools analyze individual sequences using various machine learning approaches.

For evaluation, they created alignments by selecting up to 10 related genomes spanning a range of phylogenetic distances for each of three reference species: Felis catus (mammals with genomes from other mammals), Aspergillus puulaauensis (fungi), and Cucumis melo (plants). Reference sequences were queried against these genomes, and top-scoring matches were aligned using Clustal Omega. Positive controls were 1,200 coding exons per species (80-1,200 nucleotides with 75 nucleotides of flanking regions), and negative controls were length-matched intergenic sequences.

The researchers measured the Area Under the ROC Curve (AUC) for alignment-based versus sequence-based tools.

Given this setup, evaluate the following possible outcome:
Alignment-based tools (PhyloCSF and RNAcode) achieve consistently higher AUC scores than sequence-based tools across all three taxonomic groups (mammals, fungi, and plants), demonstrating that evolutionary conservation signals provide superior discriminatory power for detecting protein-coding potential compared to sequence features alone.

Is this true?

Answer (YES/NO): YES